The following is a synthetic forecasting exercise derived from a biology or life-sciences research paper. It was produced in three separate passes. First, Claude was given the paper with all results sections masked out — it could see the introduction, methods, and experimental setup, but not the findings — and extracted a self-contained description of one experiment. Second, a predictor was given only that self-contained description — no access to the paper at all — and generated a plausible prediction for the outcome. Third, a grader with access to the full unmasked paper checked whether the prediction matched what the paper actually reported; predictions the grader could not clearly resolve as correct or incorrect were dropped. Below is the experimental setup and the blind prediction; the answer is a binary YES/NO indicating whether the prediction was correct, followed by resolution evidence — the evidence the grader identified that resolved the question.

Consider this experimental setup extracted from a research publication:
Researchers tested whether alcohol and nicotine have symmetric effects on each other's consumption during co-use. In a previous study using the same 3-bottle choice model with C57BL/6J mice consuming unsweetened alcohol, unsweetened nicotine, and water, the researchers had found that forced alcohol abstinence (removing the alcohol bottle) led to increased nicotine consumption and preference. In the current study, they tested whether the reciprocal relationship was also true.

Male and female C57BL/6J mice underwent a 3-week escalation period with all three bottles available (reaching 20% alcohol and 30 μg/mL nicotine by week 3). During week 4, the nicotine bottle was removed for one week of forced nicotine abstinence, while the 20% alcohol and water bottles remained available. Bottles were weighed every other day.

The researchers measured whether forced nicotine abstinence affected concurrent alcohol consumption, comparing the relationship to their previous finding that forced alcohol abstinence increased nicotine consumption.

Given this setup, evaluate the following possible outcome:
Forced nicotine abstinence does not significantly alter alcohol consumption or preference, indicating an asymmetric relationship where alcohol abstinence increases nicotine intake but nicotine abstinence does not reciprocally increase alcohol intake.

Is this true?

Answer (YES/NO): YES